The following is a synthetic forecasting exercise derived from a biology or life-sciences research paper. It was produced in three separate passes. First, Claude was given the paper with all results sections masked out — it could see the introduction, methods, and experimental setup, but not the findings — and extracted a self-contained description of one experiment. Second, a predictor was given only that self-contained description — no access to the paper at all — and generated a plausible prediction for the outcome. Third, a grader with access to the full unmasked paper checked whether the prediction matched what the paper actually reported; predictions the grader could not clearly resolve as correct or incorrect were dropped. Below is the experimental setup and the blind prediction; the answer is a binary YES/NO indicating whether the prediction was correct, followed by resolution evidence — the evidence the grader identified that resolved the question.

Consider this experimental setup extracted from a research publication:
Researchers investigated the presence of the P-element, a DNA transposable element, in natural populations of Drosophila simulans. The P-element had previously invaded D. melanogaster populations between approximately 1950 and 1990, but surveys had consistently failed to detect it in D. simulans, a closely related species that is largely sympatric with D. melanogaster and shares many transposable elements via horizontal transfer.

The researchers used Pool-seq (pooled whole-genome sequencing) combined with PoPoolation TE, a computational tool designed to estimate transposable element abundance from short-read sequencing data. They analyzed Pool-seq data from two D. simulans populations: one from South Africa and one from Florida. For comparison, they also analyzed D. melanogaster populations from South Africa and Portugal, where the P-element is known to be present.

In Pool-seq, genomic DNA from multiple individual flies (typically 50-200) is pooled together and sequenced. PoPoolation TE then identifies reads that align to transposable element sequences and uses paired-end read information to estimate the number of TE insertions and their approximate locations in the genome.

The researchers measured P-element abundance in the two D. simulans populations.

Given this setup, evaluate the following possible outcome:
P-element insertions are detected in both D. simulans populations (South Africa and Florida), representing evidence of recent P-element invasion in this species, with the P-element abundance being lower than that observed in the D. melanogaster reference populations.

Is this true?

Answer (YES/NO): YES